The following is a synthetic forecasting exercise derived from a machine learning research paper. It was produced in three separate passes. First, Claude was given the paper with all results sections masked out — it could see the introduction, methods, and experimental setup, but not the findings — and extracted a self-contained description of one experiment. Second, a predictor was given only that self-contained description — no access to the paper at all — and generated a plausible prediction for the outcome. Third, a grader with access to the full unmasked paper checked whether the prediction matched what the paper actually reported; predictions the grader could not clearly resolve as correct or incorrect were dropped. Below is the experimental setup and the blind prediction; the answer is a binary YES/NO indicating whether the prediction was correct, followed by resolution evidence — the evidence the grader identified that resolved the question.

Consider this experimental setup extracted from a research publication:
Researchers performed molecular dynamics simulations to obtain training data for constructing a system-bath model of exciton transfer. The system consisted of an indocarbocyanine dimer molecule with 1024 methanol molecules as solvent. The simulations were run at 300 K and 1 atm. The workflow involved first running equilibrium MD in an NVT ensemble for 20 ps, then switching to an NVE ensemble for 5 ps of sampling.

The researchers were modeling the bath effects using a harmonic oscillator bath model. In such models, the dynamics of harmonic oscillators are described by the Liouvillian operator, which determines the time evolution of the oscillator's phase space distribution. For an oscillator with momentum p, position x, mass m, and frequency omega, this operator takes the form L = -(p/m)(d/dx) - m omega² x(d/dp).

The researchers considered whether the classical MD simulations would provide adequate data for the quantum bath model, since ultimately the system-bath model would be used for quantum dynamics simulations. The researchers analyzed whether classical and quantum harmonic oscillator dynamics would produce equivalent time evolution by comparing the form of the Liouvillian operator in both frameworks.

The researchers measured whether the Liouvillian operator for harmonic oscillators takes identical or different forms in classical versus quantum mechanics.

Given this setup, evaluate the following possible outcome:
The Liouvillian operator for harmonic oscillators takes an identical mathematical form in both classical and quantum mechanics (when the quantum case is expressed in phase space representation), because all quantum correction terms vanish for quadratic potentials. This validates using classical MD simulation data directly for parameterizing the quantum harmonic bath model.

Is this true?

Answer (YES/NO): YES